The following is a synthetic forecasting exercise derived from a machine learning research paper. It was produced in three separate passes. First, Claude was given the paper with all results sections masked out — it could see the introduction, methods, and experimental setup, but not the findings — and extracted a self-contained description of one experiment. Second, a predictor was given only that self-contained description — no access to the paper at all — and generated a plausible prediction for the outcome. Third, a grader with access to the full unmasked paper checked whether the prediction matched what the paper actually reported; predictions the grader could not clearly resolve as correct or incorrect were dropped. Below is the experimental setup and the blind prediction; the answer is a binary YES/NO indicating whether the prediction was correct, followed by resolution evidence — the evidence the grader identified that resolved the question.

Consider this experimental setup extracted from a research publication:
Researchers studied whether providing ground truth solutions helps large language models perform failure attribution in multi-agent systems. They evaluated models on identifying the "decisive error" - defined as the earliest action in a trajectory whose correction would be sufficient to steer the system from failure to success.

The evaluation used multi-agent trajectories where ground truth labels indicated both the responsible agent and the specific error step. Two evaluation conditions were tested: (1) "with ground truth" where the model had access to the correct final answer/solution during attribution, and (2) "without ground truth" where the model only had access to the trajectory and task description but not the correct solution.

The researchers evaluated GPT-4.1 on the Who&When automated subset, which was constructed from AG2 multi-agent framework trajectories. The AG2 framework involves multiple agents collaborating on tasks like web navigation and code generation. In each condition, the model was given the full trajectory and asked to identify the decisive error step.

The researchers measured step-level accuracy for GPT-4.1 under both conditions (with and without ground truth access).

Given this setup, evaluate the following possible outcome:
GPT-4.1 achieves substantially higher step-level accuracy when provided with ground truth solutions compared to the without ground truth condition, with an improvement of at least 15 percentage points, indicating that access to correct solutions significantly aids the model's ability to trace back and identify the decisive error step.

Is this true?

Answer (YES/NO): NO